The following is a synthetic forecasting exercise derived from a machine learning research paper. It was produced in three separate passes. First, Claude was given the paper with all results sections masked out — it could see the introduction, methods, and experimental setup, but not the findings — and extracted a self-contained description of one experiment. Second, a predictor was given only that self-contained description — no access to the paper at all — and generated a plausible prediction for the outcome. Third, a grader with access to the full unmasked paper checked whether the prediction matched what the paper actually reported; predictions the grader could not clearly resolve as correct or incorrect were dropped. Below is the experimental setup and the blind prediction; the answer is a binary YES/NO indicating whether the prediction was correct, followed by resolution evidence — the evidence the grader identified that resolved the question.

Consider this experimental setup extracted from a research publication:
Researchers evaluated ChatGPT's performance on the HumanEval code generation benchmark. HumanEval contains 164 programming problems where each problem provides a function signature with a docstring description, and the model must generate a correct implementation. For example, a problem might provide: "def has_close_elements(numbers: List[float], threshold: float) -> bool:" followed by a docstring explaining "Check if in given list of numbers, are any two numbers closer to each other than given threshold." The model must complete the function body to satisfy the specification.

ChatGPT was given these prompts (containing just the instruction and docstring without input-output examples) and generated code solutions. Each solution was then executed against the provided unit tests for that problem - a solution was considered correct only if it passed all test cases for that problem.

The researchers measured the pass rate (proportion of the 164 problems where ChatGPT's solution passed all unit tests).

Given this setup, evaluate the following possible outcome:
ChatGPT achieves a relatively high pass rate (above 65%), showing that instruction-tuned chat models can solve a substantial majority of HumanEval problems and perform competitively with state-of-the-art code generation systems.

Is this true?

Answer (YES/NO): YES